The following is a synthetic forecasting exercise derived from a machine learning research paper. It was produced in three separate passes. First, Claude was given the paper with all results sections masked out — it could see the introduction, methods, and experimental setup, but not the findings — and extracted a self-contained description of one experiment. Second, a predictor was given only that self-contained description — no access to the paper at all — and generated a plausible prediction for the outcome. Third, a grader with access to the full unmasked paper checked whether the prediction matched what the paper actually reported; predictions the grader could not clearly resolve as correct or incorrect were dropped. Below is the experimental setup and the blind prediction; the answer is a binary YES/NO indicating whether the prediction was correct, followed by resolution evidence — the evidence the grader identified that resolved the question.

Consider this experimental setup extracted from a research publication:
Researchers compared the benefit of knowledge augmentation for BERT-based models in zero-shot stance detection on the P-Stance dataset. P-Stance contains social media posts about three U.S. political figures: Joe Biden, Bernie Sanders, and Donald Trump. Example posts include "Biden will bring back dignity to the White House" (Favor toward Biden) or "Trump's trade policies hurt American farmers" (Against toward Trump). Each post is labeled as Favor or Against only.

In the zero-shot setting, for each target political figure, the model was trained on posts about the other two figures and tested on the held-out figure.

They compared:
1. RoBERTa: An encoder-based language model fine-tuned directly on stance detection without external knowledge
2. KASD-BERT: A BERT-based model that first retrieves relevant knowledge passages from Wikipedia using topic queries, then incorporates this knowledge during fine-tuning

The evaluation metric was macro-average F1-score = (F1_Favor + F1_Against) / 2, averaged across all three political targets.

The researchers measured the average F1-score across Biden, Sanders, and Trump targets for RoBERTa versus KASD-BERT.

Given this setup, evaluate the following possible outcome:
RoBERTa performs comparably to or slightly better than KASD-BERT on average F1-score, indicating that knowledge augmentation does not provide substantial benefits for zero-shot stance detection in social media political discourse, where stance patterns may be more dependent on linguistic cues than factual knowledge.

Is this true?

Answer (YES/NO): NO